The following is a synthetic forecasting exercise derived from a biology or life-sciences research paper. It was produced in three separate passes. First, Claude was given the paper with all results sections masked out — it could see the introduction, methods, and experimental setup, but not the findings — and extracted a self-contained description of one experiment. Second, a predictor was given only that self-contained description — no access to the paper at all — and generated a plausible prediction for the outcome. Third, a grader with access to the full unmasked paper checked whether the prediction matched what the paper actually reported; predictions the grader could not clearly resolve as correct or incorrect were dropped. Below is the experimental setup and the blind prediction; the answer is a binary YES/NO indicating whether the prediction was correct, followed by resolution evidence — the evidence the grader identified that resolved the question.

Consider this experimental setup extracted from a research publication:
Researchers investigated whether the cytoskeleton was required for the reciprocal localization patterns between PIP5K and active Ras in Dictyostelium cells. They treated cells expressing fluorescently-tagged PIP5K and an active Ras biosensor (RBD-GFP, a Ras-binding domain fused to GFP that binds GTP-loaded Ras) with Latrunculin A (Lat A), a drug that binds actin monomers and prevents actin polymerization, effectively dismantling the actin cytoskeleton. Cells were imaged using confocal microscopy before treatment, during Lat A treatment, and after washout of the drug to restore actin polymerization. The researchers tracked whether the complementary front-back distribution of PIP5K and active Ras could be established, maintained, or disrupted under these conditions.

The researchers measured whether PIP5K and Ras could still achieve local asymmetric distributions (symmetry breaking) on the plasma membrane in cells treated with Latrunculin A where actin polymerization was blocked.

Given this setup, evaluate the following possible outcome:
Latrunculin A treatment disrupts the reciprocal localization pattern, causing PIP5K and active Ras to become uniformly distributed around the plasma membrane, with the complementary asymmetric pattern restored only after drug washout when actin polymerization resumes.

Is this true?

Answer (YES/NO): NO